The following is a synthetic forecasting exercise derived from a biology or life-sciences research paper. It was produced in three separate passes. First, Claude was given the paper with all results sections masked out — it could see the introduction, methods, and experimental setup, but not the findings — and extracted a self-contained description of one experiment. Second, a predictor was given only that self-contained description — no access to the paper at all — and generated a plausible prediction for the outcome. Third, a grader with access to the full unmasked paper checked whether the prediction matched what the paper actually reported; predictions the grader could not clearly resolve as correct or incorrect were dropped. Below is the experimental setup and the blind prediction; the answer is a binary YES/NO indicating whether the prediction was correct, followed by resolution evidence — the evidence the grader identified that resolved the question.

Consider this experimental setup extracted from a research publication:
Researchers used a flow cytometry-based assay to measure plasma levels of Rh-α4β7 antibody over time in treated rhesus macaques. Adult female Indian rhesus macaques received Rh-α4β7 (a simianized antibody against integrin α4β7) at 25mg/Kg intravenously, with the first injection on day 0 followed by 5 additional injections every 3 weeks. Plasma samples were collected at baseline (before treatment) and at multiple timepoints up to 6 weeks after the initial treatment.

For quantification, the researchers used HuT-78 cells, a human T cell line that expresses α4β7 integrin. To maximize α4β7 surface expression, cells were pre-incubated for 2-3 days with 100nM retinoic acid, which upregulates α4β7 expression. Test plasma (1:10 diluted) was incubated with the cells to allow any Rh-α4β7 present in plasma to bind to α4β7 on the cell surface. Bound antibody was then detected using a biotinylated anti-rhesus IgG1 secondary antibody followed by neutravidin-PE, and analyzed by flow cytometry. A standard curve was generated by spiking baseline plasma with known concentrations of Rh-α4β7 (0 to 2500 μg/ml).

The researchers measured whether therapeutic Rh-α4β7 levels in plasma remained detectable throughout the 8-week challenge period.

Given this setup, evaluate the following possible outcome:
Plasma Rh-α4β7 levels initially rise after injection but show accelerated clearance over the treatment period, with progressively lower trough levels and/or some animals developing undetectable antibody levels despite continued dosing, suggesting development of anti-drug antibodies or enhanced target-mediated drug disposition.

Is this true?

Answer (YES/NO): NO